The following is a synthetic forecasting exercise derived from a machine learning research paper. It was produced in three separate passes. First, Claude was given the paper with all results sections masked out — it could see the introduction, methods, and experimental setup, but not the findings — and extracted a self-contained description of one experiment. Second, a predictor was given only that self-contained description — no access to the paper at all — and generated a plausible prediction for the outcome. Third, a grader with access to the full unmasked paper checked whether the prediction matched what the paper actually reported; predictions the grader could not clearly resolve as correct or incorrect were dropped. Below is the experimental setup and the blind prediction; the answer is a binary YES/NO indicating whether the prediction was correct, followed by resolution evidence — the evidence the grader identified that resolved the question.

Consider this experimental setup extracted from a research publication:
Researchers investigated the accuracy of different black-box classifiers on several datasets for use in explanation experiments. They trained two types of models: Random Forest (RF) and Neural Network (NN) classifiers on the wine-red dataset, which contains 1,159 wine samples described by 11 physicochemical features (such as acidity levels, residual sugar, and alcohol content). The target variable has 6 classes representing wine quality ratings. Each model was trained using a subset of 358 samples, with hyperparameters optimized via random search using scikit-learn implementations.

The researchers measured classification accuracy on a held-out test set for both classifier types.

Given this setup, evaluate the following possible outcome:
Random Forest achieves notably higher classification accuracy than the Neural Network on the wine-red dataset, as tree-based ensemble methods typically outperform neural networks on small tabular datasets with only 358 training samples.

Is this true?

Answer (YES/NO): YES